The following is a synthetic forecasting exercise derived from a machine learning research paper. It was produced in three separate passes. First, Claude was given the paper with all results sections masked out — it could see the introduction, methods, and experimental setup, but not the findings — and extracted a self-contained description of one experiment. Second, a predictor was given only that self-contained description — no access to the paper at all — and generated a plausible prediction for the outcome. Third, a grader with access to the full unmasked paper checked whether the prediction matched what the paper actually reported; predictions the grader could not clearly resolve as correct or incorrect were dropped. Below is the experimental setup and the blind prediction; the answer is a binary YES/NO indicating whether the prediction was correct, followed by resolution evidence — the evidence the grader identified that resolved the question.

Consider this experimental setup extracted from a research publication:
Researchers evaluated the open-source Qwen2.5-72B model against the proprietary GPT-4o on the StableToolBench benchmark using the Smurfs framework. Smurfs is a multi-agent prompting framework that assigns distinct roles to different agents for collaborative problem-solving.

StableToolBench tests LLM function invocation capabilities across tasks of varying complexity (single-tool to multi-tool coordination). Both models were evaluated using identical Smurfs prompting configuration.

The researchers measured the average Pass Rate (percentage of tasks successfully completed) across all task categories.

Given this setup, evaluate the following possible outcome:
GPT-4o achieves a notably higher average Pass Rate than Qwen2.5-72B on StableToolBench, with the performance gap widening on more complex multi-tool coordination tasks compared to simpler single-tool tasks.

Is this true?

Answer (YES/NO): NO